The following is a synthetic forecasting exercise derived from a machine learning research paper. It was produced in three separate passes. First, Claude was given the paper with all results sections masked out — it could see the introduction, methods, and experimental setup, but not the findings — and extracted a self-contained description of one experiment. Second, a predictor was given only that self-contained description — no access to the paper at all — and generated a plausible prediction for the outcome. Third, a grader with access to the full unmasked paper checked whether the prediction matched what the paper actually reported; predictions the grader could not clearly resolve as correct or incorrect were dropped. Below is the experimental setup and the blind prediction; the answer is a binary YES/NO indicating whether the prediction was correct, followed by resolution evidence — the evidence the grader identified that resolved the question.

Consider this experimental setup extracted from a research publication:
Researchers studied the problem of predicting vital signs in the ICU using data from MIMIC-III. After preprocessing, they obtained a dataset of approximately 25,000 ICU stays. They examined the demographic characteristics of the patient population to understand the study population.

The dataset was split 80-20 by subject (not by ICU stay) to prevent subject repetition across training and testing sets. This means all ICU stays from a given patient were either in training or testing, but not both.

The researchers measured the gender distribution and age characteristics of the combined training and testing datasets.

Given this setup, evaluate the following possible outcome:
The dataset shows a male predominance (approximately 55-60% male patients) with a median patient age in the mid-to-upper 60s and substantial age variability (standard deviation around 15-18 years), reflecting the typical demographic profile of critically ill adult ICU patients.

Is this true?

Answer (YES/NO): YES